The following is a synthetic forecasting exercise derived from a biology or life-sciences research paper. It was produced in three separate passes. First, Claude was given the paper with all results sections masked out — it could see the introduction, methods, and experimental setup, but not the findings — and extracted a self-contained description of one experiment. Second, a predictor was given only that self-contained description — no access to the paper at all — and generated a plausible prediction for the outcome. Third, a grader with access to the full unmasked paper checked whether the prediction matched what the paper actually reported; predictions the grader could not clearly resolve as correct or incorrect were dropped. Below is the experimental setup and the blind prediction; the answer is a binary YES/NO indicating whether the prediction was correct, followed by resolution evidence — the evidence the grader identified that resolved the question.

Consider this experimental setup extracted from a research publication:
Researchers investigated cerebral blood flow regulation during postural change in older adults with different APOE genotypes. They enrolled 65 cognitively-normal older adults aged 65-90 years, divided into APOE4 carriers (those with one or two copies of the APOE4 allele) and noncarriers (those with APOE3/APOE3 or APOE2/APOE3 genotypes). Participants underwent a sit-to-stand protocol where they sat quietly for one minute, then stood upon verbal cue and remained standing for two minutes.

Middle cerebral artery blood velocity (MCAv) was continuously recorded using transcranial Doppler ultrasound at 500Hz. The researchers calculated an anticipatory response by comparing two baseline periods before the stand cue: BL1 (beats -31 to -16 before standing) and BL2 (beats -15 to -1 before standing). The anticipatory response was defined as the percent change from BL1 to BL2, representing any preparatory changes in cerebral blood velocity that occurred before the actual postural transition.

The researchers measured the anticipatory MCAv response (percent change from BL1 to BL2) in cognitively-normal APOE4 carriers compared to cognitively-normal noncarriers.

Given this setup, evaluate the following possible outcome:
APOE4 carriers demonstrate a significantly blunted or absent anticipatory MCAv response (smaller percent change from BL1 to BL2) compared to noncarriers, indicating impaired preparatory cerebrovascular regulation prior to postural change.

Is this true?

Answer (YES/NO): NO